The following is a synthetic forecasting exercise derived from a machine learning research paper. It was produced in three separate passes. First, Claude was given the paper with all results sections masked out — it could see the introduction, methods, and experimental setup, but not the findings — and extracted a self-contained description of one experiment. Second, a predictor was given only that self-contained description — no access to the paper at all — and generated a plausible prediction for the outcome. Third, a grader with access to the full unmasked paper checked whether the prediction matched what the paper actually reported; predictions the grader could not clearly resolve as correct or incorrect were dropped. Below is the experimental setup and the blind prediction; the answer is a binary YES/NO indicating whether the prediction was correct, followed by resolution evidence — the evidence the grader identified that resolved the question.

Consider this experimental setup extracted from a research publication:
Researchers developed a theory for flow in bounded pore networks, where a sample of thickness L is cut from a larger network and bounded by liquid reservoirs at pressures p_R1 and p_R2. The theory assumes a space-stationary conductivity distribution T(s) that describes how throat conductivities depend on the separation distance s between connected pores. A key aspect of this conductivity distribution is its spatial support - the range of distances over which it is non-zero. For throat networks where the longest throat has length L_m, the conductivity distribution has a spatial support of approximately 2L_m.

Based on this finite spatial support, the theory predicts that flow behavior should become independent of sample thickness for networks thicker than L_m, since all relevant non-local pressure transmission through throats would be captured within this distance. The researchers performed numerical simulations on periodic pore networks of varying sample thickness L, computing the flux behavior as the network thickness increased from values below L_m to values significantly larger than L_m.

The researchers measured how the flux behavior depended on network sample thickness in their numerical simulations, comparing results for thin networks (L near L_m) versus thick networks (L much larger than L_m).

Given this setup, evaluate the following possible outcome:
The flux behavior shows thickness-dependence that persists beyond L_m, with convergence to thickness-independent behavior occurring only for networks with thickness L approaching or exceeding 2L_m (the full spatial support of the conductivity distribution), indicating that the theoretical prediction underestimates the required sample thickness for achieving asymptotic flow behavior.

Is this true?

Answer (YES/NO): NO